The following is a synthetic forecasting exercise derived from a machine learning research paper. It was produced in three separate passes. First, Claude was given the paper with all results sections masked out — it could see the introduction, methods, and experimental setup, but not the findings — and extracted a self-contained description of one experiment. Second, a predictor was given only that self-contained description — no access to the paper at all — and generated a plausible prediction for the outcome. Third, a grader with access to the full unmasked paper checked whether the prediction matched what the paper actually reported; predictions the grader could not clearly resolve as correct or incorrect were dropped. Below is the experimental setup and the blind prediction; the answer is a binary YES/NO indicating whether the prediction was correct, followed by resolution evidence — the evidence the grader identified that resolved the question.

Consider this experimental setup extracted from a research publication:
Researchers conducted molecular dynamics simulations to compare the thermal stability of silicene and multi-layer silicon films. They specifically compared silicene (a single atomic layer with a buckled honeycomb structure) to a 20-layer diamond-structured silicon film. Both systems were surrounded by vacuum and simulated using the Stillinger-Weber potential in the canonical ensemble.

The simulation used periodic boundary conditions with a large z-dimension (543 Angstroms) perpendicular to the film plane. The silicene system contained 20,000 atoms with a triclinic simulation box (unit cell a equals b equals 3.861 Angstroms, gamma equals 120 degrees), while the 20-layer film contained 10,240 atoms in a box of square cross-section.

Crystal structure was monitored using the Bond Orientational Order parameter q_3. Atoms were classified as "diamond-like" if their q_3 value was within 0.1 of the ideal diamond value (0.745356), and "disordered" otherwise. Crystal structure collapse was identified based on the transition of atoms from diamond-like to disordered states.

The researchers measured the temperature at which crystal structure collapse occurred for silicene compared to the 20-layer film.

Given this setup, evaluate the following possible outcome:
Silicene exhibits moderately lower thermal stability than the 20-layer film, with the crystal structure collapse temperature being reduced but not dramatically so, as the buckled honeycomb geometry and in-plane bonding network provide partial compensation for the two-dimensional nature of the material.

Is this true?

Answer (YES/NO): NO